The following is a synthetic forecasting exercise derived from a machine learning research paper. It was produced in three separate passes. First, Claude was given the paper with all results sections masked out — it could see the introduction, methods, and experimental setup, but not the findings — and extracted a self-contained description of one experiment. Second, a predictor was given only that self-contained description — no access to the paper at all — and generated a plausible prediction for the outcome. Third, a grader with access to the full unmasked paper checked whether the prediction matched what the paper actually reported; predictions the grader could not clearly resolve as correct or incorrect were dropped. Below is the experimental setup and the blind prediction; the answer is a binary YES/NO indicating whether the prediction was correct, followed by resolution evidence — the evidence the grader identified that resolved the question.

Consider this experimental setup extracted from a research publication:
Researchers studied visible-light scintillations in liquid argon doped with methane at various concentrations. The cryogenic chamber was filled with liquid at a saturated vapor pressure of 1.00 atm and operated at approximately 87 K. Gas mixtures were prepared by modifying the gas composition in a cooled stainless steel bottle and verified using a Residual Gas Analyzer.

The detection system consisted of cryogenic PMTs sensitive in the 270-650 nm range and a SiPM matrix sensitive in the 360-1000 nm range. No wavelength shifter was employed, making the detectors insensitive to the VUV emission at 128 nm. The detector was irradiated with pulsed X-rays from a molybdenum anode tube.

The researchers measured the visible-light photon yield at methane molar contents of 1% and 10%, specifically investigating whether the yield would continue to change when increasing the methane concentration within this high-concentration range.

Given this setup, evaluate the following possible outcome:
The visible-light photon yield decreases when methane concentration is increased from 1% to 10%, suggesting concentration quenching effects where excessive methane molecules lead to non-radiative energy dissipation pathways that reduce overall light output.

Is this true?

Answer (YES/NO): NO